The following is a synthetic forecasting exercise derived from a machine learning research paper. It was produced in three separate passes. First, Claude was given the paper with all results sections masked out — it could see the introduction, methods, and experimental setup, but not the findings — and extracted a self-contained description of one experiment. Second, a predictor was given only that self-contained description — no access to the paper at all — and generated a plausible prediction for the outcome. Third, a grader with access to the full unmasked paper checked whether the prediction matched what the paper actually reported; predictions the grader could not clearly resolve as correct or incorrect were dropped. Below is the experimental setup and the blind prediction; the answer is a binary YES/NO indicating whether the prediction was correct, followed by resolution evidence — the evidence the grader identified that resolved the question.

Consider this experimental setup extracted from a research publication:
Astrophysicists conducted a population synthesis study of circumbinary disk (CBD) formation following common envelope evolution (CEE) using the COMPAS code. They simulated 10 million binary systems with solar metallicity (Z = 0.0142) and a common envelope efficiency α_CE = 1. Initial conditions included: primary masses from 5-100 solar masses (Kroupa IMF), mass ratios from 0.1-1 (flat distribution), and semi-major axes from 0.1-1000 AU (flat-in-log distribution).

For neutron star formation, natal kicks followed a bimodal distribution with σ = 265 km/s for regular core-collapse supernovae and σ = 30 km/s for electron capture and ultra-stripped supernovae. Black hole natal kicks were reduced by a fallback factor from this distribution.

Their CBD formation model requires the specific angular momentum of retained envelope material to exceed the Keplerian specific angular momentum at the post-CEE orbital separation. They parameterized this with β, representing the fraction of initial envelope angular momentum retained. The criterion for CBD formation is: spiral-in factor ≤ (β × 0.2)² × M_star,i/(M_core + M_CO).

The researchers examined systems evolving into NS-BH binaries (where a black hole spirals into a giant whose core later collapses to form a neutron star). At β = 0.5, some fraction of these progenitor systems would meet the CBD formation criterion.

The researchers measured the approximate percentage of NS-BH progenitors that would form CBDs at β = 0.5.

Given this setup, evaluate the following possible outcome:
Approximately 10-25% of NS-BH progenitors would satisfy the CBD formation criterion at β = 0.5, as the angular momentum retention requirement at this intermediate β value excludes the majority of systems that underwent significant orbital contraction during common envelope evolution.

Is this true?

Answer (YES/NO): NO